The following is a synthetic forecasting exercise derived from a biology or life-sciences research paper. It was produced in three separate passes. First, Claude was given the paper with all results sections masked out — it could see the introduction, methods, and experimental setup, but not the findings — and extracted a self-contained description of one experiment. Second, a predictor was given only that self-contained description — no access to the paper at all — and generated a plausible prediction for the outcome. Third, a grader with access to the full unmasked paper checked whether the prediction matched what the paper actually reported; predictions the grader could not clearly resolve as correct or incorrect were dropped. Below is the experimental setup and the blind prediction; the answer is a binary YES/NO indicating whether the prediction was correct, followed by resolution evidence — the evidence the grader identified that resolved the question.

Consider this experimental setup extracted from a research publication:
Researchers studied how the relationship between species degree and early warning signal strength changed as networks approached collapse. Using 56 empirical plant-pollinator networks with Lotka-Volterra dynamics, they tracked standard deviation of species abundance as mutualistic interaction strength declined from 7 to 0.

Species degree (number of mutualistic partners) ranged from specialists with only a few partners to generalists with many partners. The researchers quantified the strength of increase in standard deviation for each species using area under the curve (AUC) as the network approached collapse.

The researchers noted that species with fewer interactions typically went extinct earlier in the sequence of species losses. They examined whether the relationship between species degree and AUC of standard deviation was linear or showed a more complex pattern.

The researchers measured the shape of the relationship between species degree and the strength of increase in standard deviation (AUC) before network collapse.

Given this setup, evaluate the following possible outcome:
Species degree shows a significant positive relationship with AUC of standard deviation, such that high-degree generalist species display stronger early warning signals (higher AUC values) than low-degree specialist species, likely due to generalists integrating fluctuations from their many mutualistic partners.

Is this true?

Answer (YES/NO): YES